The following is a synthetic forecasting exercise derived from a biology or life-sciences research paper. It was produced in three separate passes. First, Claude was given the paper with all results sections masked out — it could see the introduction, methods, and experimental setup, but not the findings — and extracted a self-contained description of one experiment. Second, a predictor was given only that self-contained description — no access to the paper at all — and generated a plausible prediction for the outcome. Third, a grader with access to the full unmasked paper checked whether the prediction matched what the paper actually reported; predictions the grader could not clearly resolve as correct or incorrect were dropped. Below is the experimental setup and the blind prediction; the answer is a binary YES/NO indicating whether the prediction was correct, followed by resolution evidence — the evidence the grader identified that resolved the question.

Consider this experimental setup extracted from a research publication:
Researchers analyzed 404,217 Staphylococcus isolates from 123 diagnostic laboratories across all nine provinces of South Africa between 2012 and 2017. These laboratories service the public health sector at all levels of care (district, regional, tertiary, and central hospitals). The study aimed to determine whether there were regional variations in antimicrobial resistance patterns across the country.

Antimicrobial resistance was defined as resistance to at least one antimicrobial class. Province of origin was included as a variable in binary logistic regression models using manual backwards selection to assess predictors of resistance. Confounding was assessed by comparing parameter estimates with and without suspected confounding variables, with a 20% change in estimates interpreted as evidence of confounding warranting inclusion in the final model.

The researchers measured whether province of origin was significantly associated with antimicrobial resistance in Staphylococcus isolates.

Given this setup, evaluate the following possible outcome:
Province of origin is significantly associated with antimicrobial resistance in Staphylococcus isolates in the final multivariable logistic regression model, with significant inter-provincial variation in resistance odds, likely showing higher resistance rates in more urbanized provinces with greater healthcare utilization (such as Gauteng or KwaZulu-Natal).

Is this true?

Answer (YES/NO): NO